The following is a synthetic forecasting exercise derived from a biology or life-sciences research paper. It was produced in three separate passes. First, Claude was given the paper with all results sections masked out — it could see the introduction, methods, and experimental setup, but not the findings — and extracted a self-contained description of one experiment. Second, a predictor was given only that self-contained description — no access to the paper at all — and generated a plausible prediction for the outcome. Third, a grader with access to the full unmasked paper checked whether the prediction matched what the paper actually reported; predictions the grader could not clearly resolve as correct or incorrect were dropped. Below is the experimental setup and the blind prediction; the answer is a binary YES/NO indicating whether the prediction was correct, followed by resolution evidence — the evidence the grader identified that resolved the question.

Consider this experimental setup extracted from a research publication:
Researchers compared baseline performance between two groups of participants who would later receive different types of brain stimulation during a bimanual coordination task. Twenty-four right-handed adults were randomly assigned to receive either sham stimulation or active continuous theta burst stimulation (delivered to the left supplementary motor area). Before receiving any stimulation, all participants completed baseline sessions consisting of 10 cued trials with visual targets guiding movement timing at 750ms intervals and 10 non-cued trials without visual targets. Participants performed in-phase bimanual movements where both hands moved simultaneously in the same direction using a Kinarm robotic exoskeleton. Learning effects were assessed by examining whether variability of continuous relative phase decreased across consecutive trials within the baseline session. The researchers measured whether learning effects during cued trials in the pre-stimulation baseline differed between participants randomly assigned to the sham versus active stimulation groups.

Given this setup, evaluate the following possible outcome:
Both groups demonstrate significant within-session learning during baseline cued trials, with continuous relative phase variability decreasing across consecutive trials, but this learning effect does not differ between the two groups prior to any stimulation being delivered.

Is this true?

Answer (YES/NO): NO